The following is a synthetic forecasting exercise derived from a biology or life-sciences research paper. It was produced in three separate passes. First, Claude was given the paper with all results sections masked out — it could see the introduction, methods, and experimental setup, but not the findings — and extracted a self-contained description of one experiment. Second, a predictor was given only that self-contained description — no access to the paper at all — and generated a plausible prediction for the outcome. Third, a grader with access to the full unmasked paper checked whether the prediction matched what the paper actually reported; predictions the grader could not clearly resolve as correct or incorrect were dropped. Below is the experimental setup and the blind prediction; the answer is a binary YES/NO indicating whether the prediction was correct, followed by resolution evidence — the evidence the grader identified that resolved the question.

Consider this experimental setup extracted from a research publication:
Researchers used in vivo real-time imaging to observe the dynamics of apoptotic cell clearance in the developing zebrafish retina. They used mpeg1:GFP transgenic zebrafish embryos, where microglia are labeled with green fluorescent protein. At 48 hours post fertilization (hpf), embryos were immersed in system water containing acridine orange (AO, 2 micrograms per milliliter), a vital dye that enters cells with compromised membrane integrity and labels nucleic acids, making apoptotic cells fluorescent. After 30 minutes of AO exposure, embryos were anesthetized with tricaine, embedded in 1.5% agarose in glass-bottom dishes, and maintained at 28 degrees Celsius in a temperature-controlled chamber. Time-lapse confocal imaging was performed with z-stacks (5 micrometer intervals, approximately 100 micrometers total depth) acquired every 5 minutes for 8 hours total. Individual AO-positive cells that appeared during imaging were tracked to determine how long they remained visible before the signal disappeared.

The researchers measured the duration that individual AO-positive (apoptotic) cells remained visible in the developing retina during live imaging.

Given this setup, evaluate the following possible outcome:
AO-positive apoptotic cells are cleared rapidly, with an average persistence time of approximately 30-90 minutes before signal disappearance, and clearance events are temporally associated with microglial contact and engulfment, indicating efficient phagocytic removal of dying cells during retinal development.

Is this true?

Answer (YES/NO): YES